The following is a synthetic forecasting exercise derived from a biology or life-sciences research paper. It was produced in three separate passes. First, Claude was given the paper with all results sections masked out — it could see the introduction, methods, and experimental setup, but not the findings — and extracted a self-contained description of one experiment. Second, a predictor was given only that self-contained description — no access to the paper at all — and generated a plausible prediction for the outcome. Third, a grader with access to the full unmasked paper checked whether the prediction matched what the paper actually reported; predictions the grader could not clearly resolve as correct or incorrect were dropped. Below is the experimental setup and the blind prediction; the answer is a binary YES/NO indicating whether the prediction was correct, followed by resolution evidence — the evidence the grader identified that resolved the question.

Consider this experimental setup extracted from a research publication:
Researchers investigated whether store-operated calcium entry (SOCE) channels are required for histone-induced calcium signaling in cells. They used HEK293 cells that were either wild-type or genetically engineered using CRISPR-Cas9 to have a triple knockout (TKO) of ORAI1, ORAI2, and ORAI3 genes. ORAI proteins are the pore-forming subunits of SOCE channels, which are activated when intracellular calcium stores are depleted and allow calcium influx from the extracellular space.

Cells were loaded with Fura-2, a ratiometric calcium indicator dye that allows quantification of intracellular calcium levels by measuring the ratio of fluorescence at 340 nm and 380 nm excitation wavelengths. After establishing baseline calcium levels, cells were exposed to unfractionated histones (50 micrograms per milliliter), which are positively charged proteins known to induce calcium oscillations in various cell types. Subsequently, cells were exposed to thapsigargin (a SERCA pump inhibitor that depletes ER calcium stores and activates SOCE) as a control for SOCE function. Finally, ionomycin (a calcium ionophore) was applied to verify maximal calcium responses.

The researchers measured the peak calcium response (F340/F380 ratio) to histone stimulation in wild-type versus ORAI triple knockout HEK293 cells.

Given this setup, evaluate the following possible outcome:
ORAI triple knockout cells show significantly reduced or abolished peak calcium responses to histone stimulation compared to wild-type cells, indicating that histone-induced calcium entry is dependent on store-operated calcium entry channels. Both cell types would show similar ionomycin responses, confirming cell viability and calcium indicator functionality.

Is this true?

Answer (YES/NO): NO